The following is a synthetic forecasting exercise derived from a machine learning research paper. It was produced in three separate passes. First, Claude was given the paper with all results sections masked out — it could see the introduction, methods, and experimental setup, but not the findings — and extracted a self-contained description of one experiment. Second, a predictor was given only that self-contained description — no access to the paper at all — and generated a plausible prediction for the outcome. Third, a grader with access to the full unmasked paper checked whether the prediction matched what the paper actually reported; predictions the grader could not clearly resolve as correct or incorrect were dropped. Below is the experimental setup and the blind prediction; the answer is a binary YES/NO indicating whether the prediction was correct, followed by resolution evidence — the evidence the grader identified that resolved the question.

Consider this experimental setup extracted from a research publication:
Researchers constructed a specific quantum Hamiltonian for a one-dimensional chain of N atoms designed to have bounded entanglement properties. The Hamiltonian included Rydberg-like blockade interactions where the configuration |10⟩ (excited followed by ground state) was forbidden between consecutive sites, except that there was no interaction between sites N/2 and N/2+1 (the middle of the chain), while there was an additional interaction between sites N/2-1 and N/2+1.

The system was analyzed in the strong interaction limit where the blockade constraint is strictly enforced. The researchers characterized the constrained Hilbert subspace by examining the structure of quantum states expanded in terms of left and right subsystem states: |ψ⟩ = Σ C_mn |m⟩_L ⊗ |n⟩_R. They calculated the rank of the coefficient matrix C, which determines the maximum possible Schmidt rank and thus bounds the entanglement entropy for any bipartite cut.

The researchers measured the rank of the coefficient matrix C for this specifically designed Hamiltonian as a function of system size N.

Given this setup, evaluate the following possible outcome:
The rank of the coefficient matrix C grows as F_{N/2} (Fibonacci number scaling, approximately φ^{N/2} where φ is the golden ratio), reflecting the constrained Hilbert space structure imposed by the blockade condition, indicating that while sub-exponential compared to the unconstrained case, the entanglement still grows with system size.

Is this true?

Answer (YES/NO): NO